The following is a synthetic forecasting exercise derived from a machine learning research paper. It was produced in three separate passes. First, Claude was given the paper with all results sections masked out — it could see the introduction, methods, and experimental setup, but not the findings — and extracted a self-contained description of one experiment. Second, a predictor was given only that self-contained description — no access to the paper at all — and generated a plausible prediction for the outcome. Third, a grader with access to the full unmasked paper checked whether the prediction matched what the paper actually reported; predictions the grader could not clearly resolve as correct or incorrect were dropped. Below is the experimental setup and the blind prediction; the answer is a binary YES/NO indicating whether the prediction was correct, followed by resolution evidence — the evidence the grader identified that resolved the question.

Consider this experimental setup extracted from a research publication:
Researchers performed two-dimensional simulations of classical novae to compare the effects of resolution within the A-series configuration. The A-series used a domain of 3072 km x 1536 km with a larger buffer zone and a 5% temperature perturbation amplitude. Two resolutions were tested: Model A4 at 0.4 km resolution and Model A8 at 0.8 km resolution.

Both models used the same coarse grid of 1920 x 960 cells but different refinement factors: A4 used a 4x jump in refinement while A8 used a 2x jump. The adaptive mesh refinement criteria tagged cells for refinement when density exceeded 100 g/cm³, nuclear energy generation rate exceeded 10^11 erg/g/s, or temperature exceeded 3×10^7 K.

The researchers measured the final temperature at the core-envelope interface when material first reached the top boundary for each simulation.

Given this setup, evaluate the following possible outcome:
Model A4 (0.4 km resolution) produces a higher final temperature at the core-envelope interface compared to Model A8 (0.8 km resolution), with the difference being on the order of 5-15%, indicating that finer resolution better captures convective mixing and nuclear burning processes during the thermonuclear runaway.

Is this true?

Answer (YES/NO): YES